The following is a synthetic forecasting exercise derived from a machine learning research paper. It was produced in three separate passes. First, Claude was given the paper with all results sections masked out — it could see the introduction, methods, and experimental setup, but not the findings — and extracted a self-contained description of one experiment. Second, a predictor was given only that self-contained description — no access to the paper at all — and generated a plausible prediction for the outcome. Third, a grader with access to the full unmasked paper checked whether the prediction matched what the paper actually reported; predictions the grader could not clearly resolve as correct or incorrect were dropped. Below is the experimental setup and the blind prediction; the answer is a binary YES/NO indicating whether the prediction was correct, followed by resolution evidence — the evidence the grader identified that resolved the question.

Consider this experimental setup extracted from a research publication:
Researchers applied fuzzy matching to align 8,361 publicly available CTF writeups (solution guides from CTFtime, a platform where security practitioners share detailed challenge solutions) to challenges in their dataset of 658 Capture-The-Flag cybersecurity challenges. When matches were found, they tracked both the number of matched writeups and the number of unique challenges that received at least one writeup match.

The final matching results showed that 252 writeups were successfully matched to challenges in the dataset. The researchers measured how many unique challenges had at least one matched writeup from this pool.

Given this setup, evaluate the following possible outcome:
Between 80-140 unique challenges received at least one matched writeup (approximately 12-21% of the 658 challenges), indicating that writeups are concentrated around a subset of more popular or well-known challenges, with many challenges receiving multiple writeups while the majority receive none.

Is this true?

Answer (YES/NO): NO